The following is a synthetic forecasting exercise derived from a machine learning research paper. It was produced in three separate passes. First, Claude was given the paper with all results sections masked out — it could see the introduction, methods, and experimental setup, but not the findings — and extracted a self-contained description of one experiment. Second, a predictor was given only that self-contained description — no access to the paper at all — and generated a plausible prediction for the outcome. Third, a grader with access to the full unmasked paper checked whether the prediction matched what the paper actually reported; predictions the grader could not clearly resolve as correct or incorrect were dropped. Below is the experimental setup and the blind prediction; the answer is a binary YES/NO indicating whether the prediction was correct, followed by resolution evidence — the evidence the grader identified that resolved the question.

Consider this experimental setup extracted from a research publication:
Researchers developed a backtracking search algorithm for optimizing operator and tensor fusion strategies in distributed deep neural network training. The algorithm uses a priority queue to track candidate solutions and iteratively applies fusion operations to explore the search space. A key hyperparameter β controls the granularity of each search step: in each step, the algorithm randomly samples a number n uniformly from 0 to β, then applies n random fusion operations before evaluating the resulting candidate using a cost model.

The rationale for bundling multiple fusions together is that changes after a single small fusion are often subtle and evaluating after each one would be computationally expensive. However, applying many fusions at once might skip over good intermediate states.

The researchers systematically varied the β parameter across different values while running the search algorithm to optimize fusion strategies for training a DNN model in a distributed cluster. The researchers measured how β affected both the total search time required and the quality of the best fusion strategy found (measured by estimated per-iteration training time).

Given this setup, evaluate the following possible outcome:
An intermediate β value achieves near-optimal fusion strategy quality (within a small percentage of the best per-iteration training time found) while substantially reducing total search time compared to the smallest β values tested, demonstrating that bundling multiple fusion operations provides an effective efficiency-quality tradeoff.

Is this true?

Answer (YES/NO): NO